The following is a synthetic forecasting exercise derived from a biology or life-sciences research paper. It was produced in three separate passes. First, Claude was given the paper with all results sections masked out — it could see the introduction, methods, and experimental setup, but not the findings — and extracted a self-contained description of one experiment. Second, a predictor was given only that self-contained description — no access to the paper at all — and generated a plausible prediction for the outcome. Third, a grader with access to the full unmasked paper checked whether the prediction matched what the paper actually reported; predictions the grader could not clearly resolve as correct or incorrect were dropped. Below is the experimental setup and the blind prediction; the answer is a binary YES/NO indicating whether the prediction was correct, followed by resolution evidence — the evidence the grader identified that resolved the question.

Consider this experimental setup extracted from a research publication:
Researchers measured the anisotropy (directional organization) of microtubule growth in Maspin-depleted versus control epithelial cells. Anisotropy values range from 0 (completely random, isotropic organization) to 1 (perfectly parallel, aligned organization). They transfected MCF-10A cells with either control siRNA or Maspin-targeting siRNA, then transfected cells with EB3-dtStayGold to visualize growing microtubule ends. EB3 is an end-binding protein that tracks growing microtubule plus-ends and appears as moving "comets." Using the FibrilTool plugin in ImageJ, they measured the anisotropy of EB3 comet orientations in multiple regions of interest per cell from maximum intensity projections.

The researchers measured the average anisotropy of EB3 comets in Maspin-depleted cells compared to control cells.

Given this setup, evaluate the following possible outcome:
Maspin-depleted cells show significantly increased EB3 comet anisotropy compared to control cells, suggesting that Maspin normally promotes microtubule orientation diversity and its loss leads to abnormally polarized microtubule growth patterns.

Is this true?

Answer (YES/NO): NO